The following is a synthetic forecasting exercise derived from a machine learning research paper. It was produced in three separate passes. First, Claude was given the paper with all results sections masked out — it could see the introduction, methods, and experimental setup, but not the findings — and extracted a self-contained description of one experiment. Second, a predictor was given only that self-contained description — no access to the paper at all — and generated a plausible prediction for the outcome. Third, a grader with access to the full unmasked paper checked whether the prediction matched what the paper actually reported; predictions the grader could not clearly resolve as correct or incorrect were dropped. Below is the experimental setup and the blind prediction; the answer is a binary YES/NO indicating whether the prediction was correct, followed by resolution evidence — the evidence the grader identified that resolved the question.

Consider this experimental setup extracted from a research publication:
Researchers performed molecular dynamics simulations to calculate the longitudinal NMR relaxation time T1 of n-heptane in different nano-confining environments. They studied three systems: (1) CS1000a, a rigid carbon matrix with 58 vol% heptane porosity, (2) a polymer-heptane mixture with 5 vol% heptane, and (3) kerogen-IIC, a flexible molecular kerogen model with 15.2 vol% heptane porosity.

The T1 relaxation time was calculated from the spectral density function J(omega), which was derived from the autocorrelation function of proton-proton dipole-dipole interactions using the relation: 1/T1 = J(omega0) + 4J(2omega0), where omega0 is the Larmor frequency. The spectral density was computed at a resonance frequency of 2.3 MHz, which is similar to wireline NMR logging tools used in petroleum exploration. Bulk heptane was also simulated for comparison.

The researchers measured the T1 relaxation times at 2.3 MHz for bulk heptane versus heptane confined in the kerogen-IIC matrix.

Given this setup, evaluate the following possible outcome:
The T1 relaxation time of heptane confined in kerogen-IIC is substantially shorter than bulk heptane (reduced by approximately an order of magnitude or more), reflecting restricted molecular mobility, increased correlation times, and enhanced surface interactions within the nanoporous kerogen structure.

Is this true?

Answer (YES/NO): YES